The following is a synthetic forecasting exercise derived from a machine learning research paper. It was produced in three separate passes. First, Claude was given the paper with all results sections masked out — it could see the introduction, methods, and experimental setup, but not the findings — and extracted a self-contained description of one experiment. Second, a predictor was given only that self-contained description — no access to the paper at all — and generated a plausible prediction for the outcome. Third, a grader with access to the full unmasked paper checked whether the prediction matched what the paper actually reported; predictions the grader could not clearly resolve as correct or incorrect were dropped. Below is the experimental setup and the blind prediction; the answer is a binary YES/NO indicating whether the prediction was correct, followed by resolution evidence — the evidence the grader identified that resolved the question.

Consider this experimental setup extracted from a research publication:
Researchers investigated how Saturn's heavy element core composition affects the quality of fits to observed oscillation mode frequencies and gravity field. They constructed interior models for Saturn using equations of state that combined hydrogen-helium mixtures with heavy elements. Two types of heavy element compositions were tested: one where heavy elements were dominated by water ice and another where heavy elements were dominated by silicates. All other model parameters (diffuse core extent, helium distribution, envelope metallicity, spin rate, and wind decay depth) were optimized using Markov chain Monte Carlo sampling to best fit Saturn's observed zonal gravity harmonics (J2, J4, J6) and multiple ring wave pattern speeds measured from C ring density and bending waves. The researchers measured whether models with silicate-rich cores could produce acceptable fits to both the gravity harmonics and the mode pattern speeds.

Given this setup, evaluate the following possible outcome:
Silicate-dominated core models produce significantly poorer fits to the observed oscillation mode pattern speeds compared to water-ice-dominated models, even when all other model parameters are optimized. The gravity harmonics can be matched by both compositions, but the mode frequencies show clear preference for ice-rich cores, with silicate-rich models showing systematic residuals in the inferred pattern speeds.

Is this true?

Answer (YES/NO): NO